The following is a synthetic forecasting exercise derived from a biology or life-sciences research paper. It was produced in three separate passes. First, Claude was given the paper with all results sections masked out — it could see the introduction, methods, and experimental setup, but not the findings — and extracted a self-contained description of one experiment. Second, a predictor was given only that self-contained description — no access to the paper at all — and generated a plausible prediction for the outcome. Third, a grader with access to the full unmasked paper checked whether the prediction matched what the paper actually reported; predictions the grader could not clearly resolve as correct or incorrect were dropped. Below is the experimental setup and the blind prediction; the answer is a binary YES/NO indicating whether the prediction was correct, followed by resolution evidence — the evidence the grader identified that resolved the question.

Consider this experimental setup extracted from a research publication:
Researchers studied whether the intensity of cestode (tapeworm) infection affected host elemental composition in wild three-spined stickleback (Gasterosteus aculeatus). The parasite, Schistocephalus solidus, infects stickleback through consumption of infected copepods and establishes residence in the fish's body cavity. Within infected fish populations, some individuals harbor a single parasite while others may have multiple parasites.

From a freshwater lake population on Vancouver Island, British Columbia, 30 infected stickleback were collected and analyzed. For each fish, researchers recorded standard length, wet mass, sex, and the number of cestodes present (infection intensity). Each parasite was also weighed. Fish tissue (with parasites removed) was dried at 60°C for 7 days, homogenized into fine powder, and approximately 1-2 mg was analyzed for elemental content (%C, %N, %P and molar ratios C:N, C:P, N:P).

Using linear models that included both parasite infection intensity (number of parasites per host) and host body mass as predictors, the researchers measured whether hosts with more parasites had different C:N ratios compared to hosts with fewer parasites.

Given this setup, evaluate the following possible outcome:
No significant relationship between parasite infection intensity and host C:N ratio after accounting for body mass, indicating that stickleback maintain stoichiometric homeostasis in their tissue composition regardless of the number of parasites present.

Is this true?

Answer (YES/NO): NO